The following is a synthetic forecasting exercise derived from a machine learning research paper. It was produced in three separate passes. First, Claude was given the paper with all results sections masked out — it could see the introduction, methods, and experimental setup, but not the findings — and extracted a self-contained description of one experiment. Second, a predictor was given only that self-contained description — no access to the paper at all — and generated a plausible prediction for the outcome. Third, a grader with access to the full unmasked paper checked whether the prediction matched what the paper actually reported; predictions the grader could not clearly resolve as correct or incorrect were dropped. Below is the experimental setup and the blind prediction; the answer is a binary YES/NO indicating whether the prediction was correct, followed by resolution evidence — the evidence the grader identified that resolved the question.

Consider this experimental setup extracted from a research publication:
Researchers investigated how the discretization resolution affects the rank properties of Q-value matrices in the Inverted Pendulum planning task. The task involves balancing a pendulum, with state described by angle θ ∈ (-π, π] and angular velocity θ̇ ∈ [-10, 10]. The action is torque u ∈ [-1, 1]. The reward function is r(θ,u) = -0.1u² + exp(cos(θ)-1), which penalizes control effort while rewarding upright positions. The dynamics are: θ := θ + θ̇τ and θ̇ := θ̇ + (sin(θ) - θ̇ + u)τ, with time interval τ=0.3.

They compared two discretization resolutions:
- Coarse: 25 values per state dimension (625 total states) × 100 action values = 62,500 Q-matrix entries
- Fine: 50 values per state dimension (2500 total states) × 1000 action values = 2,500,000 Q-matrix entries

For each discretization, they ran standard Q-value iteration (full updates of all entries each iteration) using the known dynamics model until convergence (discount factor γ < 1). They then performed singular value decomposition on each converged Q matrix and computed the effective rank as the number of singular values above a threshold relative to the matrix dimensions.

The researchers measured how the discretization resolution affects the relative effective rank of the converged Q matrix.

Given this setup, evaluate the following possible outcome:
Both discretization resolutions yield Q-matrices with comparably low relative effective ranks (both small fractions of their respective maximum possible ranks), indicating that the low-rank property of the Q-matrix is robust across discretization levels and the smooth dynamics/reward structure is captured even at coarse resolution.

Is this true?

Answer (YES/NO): NO